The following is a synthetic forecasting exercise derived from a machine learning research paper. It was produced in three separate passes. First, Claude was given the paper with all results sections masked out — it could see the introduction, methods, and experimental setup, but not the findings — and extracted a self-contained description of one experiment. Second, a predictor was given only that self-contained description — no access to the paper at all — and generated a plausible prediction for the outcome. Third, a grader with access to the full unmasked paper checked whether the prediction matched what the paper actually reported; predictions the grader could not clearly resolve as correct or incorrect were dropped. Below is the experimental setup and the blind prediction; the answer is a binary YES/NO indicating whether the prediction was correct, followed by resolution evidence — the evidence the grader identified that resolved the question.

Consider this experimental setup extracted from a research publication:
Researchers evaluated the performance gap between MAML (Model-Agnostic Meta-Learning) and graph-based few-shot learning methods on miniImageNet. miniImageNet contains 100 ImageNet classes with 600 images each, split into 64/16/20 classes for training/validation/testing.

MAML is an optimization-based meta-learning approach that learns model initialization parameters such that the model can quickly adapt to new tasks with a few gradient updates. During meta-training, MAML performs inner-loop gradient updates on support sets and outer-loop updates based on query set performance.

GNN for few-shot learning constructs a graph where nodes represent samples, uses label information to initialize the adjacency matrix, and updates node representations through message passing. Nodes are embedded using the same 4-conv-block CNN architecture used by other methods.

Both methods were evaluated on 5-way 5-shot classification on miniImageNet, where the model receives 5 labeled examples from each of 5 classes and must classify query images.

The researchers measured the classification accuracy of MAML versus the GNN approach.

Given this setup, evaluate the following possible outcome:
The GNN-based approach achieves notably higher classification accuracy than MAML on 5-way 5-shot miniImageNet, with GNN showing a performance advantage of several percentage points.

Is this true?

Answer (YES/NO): YES